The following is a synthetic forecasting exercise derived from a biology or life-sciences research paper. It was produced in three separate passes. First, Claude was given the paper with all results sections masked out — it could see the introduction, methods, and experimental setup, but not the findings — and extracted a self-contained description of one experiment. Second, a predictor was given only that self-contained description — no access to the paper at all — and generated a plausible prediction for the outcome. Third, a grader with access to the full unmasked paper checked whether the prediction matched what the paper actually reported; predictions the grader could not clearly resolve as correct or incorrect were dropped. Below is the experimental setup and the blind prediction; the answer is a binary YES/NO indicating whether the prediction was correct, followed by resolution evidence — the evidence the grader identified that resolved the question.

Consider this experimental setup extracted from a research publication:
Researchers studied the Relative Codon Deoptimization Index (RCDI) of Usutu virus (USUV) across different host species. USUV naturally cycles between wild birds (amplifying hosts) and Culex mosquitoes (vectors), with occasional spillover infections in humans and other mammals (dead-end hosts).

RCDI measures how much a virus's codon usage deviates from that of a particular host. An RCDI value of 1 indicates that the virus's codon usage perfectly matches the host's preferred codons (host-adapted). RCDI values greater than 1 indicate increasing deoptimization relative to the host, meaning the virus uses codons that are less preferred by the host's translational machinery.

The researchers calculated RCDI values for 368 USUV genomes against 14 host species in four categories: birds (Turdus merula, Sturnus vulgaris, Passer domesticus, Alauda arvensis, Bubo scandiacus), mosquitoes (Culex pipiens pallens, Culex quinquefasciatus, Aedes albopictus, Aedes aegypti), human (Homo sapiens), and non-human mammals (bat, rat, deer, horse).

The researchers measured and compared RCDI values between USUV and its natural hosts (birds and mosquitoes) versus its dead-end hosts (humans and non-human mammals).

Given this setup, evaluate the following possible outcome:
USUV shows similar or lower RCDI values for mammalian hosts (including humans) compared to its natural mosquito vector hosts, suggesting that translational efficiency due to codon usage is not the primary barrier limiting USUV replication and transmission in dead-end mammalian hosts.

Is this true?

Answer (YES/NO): YES